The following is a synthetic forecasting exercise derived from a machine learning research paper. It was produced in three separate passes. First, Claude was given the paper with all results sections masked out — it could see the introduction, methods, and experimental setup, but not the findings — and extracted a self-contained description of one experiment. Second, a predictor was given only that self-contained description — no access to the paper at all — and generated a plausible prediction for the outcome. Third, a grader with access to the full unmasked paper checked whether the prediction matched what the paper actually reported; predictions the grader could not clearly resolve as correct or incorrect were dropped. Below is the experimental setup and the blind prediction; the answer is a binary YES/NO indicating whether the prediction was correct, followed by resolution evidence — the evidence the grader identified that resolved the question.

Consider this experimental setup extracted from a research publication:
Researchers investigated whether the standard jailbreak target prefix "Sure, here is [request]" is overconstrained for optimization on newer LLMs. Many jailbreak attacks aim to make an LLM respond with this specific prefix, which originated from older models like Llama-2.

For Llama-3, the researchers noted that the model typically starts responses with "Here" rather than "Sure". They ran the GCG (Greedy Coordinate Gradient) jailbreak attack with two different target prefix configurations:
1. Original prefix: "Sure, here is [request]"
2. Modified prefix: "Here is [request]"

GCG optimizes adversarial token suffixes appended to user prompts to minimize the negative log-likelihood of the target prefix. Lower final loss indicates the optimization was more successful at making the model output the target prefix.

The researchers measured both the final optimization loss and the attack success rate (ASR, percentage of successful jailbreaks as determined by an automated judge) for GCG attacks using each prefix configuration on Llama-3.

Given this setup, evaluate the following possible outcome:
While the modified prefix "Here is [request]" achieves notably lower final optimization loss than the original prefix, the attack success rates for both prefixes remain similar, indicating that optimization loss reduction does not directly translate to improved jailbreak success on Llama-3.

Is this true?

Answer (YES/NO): YES